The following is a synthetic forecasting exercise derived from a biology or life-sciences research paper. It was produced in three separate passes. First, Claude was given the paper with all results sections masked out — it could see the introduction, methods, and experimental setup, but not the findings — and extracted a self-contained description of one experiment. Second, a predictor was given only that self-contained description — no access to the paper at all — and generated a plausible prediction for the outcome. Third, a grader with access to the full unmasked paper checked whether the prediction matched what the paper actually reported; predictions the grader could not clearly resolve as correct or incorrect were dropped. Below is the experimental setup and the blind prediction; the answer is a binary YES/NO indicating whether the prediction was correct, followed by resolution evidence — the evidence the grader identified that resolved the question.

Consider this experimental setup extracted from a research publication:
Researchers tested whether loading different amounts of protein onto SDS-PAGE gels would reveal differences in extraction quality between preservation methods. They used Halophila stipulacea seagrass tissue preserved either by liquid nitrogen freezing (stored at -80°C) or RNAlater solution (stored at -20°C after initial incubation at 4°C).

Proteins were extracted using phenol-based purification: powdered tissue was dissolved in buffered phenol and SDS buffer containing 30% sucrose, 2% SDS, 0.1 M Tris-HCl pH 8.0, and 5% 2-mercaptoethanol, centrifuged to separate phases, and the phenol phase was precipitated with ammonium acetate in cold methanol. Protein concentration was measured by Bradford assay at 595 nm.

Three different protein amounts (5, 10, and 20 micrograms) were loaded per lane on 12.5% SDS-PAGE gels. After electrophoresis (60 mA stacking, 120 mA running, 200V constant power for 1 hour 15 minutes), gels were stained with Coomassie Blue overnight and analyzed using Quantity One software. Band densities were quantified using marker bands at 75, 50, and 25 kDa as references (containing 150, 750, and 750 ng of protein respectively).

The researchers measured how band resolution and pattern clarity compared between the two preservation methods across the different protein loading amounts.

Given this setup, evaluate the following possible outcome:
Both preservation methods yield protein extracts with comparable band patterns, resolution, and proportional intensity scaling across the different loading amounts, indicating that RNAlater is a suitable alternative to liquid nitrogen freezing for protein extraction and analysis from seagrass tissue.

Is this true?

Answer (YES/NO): NO